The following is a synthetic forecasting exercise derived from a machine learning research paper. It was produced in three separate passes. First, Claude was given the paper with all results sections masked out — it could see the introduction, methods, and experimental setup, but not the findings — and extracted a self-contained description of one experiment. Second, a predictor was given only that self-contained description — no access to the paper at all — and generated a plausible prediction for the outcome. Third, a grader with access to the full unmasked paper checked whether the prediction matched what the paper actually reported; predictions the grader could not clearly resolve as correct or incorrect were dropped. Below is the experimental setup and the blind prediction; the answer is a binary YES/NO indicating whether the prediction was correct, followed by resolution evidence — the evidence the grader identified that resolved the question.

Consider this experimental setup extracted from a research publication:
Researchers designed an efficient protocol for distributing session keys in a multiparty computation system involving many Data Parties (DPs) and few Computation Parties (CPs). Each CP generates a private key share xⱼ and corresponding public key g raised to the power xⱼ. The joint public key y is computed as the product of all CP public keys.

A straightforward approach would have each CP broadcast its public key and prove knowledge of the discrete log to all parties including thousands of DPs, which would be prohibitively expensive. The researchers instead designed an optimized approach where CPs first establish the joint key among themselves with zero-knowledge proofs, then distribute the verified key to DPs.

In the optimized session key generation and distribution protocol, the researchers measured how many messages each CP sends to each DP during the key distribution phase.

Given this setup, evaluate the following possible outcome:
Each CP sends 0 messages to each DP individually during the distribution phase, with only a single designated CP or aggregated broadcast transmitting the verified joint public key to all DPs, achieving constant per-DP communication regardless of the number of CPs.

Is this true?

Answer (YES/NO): NO